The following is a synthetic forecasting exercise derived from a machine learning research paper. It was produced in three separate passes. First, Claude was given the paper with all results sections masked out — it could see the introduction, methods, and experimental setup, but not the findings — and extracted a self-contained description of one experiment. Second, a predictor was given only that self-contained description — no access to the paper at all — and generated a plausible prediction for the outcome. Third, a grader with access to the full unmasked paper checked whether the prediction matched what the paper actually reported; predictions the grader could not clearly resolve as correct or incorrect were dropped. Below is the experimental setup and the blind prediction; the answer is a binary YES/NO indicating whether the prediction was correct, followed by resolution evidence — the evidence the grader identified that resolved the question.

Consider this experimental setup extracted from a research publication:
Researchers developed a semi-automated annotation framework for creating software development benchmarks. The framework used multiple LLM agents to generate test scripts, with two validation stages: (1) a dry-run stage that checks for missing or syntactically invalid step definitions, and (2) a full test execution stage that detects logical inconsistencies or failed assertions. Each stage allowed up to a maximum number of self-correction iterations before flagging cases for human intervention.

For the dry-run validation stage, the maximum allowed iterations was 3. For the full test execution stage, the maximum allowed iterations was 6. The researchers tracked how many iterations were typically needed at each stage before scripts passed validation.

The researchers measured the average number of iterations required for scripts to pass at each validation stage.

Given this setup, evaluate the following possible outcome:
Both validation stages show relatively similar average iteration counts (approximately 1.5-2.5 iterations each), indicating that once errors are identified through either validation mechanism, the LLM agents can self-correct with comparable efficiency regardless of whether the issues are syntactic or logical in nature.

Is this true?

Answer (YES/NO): NO